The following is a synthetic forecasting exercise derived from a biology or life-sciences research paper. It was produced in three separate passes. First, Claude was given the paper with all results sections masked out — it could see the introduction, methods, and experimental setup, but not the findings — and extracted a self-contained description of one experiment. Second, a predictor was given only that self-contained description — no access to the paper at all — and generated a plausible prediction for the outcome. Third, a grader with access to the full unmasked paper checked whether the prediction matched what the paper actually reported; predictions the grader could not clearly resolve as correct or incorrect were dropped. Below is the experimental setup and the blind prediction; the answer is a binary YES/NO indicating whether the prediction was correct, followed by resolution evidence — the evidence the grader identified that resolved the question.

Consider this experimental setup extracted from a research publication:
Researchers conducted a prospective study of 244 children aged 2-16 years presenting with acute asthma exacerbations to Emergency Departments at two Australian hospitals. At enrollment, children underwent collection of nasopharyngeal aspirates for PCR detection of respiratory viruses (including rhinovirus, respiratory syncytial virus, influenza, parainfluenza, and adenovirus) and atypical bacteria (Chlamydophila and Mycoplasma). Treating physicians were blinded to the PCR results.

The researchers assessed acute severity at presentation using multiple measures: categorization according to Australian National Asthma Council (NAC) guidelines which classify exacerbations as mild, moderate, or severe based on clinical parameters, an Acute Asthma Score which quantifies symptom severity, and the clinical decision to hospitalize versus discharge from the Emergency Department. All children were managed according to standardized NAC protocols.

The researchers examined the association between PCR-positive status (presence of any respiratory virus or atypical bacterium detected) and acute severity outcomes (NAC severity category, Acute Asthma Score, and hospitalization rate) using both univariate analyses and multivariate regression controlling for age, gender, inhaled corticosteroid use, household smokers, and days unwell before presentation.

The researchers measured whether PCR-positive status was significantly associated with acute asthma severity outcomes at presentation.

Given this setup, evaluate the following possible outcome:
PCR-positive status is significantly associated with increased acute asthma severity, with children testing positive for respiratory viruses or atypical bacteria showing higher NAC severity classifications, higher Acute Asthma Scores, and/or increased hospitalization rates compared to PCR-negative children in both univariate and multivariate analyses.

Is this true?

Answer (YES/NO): NO